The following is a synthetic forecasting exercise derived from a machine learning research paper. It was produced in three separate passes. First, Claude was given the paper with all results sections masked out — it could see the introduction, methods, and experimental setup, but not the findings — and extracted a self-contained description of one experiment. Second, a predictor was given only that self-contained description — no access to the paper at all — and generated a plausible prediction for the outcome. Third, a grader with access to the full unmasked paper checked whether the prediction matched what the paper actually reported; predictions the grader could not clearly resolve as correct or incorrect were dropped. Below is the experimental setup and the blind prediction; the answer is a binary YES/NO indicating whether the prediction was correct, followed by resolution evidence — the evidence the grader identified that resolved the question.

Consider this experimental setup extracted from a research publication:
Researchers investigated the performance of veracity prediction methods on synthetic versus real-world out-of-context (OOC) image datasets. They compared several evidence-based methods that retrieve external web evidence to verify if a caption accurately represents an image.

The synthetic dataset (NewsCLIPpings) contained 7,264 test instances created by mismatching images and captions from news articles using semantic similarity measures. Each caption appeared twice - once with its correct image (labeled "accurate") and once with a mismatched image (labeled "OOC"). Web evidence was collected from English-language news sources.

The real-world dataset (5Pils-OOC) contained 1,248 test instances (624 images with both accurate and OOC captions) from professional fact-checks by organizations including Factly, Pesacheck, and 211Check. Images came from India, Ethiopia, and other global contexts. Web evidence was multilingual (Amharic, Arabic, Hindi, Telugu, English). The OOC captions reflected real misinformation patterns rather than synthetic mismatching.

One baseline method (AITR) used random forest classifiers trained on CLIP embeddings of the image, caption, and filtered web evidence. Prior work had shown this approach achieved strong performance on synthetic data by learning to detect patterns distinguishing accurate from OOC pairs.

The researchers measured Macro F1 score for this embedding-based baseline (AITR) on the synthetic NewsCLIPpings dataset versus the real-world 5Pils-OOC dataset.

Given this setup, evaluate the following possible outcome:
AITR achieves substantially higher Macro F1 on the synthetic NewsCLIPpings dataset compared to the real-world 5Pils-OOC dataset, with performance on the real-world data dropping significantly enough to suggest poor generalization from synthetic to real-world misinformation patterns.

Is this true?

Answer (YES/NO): YES